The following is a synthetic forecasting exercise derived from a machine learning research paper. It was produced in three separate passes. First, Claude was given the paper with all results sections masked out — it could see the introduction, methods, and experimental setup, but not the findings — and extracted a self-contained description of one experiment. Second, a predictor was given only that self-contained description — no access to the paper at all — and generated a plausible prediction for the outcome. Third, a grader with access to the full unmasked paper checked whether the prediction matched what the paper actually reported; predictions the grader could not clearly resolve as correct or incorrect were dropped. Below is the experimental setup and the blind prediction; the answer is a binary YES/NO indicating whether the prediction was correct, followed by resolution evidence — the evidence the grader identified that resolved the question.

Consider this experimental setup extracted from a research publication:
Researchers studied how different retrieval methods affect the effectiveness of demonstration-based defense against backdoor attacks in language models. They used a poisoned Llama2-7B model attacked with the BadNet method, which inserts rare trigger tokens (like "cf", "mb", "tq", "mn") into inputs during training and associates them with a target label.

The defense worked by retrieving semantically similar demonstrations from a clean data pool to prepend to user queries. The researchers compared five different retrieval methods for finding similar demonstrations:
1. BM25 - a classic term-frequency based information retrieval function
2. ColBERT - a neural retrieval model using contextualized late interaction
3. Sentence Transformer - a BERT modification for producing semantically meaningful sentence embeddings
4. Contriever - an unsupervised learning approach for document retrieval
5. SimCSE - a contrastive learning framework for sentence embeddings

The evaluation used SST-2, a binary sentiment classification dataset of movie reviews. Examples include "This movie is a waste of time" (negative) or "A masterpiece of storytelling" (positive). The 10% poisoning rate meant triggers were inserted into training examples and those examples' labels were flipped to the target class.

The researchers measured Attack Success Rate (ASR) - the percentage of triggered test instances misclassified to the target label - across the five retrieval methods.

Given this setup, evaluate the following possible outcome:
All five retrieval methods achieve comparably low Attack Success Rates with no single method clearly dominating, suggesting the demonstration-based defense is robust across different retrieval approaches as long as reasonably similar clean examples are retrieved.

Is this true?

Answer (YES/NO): YES